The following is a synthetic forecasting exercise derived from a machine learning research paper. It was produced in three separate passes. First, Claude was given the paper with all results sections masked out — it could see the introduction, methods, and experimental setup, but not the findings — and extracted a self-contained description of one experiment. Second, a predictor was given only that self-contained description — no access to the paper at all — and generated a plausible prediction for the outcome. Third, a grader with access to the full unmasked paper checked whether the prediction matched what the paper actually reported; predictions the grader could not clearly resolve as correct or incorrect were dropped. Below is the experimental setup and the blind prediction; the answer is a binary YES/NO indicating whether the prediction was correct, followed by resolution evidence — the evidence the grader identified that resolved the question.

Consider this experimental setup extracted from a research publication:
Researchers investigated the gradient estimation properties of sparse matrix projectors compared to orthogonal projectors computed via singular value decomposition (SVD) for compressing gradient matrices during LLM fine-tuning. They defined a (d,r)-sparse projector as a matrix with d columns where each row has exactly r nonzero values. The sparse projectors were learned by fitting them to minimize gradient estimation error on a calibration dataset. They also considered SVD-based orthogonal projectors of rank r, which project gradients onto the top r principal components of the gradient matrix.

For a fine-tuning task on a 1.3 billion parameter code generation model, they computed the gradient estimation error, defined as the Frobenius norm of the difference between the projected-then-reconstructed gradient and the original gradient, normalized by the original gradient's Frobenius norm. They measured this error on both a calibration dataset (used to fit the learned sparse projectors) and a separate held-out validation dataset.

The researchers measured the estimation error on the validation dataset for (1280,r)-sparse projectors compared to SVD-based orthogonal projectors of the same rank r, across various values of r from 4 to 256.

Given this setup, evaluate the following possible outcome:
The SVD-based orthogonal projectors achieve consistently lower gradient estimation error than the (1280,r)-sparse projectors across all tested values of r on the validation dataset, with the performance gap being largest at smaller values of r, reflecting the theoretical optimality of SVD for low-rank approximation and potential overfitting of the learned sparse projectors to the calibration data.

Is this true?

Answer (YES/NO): NO